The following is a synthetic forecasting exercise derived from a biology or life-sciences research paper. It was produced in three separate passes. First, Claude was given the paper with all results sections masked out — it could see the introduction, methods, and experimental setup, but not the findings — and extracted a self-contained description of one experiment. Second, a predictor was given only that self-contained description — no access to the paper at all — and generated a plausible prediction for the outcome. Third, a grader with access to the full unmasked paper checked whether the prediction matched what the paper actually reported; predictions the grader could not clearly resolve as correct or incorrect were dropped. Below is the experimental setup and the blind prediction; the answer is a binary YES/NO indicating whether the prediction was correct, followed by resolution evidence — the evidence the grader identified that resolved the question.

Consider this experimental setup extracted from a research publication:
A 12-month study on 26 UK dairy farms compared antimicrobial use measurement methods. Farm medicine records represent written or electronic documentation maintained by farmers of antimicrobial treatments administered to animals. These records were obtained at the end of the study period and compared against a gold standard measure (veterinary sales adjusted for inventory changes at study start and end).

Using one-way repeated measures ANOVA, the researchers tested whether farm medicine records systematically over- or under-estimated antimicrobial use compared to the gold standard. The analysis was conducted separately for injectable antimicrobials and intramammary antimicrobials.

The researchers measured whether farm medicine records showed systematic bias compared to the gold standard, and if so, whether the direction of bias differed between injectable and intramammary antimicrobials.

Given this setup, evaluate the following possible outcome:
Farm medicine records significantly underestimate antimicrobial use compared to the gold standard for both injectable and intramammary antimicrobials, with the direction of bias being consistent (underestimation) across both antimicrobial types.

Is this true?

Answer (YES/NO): NO